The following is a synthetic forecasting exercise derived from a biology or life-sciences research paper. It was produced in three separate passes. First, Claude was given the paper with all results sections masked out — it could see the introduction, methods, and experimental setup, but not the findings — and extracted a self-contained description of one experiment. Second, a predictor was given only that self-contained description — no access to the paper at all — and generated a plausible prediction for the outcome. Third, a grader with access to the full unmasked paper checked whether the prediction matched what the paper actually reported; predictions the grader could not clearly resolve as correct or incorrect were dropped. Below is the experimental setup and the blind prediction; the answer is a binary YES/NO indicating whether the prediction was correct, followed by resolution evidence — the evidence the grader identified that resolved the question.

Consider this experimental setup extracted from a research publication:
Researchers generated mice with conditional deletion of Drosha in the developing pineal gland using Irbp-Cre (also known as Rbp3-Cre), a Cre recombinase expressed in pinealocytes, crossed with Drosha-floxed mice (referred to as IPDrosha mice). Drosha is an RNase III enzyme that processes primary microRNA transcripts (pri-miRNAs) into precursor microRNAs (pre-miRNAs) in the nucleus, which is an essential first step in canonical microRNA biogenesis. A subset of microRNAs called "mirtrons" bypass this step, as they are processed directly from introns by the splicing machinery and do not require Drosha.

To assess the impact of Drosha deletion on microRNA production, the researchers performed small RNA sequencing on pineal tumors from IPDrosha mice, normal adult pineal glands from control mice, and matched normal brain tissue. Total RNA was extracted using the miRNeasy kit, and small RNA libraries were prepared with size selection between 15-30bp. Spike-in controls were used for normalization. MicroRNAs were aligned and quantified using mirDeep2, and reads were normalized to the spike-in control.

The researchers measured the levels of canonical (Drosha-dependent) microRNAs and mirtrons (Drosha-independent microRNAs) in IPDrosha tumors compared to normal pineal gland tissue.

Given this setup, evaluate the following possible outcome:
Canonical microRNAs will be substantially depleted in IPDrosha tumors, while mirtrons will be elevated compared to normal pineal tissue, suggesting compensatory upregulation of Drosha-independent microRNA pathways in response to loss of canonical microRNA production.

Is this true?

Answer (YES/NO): NO